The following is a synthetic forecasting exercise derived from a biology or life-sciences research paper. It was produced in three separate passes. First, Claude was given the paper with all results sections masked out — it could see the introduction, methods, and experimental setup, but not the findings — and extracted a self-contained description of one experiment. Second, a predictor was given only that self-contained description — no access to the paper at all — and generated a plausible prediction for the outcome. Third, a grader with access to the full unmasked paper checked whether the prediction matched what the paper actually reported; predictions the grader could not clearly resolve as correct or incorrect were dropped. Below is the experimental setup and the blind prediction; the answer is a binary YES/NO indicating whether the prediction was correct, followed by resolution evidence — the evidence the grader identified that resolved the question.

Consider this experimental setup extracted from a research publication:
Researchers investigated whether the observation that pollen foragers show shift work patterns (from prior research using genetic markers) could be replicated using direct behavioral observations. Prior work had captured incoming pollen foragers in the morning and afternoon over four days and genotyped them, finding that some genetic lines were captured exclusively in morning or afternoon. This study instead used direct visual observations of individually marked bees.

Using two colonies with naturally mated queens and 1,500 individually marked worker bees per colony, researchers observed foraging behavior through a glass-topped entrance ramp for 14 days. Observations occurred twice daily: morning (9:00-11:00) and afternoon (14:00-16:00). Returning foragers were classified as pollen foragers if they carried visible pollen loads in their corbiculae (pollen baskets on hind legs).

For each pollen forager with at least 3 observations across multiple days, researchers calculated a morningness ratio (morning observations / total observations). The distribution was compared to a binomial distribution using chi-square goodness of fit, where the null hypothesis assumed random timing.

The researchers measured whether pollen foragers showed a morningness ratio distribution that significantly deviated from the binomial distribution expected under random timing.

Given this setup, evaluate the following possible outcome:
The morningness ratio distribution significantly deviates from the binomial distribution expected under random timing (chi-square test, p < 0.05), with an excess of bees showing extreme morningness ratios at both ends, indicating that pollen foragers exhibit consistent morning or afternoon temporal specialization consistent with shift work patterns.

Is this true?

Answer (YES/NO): YES